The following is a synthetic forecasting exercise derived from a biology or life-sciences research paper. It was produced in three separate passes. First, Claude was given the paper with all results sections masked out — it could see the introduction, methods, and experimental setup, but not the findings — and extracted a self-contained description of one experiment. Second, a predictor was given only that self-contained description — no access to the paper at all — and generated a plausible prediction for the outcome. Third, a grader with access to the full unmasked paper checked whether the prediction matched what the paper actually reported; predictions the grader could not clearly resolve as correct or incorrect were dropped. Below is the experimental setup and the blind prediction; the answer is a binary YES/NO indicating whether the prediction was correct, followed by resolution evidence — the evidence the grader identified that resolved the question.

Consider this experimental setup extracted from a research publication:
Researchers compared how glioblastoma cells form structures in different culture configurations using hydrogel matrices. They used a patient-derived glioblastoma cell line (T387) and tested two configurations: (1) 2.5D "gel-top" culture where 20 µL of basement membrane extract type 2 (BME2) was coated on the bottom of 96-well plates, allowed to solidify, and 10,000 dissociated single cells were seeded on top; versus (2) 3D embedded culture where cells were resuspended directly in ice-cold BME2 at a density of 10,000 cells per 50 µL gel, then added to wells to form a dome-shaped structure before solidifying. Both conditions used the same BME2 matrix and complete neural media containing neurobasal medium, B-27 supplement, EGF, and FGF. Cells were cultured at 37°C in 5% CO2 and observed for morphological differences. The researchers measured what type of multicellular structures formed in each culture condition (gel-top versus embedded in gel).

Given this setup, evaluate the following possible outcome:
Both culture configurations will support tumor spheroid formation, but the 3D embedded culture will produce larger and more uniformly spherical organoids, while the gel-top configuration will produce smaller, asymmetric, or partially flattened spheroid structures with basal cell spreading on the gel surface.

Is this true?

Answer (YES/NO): NO